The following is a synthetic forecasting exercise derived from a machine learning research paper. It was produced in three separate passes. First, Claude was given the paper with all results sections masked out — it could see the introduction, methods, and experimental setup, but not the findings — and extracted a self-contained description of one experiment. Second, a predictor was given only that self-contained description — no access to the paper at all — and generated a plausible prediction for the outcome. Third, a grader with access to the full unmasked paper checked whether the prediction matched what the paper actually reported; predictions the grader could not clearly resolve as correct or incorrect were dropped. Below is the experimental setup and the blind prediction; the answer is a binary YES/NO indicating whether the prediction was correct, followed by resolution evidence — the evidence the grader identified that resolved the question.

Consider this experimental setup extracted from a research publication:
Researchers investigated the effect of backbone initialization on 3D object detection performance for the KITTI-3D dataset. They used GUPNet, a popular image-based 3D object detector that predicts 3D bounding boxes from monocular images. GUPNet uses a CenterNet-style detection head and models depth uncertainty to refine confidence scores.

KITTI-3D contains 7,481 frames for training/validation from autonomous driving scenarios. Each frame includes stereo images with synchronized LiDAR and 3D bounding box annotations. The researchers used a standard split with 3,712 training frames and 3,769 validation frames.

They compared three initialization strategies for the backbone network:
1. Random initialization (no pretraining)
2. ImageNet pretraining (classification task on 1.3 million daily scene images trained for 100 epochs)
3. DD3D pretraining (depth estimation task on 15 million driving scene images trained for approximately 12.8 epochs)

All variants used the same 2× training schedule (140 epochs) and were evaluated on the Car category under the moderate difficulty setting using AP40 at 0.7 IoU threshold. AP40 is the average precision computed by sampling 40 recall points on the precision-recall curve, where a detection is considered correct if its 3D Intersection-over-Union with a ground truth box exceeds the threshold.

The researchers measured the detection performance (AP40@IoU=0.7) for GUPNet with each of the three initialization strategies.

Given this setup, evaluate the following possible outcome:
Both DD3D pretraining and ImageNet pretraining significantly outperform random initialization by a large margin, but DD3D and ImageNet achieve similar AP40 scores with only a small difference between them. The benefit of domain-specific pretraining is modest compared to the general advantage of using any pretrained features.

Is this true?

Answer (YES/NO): YES